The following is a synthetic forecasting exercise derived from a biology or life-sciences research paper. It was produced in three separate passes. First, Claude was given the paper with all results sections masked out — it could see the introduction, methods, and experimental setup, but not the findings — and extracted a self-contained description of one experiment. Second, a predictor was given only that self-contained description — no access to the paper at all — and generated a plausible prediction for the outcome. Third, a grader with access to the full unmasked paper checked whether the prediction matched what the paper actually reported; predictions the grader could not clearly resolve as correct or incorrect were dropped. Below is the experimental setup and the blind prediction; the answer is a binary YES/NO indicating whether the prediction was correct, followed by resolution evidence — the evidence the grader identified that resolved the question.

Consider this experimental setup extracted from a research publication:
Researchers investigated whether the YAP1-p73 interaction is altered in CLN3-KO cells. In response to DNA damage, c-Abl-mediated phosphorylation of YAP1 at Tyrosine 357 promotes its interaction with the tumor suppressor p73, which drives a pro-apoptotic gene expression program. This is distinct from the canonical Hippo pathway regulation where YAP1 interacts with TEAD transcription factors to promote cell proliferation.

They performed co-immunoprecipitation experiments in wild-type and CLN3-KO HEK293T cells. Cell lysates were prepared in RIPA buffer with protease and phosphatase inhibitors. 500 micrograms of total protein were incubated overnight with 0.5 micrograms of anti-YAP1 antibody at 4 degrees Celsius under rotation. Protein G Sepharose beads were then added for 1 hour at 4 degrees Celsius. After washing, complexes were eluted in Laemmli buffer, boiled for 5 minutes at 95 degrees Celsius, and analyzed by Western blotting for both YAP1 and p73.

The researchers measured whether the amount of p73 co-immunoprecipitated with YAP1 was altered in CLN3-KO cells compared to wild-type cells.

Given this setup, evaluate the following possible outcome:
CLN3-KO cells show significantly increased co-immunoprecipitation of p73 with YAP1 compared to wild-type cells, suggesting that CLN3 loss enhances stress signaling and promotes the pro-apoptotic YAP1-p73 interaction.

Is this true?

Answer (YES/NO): YES